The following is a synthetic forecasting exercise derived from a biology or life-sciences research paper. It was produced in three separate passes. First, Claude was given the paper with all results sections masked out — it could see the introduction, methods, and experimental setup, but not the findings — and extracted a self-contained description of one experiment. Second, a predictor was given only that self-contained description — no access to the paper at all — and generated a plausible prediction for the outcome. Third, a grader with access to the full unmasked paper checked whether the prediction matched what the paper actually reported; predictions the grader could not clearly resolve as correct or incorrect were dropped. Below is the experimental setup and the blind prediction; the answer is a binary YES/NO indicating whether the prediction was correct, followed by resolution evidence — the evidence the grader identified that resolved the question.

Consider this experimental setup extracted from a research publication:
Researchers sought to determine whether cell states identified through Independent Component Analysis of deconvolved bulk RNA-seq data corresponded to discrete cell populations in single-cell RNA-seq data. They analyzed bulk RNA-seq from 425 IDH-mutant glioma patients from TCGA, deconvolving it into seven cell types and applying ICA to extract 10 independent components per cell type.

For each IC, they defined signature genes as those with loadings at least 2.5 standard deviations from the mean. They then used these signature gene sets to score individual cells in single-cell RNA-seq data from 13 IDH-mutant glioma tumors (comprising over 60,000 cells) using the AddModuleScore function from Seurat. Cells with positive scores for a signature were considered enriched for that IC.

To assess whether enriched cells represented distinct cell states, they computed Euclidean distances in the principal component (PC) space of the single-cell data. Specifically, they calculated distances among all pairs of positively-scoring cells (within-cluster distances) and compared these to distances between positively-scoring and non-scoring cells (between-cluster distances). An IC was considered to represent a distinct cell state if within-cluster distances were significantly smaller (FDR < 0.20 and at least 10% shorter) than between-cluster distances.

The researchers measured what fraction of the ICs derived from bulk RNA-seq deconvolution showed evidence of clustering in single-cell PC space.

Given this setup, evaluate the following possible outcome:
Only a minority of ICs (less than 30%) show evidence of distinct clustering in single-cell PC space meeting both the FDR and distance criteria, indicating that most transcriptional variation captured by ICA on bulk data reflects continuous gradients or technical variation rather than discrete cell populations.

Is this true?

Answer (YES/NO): NO